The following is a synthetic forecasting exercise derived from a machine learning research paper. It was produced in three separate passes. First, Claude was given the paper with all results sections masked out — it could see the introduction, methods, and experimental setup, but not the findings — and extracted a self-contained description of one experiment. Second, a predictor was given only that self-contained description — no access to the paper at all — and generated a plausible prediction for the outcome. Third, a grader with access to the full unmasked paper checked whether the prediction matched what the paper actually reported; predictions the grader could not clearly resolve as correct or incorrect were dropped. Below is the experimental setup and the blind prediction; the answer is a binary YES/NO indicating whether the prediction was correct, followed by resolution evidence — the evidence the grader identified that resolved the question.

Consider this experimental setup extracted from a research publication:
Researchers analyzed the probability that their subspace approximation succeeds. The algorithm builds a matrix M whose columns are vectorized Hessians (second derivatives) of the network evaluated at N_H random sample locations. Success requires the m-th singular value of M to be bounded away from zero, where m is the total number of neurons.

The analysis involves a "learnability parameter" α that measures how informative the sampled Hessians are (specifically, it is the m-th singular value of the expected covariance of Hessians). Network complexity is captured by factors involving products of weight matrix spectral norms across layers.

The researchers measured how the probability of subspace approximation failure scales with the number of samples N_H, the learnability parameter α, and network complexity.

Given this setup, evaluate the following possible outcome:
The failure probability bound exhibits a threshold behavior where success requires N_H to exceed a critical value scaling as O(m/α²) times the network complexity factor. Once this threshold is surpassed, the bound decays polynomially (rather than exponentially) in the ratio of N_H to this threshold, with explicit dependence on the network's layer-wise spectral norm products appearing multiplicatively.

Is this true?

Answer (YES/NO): NO